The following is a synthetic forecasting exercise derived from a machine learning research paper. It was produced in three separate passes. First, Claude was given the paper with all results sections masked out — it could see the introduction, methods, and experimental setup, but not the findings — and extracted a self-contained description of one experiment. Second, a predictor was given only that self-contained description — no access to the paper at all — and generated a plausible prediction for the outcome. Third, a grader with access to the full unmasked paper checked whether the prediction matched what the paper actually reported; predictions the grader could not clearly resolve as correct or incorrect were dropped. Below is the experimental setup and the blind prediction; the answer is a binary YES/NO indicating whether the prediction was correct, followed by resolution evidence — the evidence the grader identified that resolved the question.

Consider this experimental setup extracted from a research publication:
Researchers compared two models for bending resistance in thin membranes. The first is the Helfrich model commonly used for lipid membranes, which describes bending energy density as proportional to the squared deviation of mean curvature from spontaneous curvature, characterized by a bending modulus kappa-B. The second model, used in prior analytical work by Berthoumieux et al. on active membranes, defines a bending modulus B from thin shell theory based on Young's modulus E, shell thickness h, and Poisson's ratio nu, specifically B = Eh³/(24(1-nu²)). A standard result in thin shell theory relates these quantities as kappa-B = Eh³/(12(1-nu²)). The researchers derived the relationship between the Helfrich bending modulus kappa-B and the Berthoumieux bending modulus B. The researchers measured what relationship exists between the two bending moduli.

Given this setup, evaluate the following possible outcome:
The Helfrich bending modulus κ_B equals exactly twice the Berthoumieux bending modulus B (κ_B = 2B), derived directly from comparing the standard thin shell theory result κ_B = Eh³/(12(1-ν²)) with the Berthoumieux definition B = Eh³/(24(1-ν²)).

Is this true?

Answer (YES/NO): YES